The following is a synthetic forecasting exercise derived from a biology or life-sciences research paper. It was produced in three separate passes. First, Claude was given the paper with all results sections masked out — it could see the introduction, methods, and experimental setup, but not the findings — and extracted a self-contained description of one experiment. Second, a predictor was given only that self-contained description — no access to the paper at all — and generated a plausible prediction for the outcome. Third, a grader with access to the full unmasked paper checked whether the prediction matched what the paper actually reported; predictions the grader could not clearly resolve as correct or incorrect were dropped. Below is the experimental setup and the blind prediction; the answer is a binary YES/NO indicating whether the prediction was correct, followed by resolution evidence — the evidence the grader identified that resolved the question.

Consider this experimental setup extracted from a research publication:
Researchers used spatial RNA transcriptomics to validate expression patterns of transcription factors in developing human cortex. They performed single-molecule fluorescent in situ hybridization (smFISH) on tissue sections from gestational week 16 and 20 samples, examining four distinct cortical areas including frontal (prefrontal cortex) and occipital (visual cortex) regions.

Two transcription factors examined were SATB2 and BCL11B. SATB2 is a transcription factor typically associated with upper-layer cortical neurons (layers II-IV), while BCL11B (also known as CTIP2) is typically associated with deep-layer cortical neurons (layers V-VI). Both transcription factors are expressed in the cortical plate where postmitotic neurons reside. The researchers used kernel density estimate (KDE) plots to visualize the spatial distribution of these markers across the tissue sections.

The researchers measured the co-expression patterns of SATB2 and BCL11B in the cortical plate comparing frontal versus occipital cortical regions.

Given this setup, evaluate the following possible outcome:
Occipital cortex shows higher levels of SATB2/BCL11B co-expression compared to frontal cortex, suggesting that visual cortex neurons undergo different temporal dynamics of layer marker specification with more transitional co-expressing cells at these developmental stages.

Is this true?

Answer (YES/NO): NO